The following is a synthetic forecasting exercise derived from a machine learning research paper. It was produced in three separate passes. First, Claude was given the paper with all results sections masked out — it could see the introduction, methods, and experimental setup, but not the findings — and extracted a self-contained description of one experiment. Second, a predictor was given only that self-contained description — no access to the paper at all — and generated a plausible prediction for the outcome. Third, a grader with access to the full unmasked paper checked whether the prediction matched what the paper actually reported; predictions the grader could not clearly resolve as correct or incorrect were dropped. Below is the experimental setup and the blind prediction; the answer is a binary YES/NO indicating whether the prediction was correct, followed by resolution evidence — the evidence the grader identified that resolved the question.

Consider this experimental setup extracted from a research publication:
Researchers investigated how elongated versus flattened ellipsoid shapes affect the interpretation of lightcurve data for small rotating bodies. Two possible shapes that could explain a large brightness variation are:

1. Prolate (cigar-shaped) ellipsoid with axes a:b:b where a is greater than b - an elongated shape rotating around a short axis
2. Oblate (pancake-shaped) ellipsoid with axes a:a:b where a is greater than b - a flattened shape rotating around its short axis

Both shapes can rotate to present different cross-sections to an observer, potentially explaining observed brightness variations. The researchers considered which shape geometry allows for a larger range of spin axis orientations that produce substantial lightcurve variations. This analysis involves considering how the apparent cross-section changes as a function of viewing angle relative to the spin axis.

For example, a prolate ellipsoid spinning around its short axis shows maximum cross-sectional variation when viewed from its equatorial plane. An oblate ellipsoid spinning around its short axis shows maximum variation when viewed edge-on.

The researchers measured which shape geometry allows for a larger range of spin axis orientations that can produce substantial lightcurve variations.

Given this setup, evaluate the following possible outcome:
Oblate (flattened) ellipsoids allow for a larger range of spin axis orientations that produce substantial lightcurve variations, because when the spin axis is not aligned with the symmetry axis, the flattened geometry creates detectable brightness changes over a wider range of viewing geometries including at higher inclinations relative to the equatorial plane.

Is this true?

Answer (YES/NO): NO